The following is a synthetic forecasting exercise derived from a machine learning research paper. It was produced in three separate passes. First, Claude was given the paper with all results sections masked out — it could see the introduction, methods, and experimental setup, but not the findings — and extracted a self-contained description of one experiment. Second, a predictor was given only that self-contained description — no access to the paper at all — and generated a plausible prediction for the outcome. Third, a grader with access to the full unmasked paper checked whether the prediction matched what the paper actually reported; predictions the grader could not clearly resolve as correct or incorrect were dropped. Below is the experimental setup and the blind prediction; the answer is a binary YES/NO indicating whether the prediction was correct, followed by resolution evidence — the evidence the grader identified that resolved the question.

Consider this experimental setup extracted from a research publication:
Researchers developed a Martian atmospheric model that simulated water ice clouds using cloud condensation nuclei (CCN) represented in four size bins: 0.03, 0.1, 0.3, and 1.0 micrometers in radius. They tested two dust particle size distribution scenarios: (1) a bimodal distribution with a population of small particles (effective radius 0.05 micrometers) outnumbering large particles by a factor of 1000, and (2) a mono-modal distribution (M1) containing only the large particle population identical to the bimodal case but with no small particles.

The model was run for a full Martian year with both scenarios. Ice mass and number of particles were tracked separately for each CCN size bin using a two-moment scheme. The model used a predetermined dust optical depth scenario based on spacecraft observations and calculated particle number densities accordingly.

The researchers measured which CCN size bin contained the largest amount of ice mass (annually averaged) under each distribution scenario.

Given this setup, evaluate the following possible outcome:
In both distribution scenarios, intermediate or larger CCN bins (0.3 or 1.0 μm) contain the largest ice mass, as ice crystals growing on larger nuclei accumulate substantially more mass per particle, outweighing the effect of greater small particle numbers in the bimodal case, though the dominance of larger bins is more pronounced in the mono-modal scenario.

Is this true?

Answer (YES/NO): NO